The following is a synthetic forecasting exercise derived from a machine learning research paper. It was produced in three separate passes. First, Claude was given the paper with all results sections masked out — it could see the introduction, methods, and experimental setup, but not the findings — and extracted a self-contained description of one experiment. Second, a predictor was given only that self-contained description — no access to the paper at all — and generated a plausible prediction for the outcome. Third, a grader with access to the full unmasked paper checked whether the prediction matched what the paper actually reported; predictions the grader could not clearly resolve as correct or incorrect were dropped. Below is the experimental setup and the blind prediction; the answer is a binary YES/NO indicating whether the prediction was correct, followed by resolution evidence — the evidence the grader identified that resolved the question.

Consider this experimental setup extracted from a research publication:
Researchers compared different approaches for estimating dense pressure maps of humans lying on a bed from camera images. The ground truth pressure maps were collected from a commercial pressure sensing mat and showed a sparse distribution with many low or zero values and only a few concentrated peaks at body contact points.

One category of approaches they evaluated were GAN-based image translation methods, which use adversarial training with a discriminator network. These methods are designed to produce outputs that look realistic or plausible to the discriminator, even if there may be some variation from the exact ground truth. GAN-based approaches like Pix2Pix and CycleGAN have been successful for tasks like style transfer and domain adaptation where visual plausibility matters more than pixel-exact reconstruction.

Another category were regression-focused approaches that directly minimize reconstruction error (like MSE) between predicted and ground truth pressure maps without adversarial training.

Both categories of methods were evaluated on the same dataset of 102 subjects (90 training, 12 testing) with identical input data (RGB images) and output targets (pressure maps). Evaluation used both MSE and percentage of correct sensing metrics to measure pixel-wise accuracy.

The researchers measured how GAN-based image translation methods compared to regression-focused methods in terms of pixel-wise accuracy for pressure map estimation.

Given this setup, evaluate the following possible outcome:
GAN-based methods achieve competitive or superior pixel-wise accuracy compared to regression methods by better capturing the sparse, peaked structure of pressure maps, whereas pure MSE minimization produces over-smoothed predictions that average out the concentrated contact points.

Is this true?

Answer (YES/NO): NO